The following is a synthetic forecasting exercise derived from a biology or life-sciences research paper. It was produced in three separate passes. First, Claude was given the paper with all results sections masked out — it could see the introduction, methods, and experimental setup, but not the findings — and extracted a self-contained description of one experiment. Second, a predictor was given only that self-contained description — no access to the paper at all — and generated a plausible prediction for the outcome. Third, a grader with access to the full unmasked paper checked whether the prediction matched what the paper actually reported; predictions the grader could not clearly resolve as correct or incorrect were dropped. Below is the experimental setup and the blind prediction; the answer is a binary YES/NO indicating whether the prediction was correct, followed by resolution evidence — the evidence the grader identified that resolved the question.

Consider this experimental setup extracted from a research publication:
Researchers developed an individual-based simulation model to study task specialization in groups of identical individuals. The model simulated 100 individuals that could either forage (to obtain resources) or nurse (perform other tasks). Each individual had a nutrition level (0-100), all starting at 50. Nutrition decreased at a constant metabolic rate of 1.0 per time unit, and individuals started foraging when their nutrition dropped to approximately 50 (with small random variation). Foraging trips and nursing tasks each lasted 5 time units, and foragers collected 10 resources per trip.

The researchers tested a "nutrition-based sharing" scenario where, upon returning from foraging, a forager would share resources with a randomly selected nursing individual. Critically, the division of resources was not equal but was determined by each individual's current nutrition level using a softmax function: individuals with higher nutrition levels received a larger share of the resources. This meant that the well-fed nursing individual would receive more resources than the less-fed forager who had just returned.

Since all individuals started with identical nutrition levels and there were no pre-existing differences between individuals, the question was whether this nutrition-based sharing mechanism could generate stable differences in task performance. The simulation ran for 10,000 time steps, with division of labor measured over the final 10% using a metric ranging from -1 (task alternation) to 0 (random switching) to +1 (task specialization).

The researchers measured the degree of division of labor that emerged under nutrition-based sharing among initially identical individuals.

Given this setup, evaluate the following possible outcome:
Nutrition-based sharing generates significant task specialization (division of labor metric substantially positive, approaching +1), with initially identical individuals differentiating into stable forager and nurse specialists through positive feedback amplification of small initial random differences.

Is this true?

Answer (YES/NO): YES